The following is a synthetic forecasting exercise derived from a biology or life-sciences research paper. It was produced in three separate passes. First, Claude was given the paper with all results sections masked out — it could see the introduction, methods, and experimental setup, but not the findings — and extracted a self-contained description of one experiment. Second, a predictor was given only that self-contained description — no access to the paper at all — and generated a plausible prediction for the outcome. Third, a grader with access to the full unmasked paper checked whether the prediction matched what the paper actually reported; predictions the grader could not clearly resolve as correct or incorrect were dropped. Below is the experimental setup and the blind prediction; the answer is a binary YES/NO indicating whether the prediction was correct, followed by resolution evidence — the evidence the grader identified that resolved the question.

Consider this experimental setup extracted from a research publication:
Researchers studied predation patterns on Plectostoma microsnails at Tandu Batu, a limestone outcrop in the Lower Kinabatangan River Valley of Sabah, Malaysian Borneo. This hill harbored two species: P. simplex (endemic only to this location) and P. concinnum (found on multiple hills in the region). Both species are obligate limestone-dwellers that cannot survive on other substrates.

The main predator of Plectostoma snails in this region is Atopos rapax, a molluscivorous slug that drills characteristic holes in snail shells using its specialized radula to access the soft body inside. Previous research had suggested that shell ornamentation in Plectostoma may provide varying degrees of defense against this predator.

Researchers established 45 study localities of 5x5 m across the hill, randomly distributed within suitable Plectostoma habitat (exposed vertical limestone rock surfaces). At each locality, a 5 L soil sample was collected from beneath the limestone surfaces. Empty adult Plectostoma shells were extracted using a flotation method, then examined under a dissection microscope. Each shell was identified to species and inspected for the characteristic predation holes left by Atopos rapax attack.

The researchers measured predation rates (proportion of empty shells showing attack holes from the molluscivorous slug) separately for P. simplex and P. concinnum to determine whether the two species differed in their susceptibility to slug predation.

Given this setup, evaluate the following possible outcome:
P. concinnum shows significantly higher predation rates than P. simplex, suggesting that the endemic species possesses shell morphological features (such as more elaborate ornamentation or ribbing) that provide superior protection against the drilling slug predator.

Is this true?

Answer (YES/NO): NO